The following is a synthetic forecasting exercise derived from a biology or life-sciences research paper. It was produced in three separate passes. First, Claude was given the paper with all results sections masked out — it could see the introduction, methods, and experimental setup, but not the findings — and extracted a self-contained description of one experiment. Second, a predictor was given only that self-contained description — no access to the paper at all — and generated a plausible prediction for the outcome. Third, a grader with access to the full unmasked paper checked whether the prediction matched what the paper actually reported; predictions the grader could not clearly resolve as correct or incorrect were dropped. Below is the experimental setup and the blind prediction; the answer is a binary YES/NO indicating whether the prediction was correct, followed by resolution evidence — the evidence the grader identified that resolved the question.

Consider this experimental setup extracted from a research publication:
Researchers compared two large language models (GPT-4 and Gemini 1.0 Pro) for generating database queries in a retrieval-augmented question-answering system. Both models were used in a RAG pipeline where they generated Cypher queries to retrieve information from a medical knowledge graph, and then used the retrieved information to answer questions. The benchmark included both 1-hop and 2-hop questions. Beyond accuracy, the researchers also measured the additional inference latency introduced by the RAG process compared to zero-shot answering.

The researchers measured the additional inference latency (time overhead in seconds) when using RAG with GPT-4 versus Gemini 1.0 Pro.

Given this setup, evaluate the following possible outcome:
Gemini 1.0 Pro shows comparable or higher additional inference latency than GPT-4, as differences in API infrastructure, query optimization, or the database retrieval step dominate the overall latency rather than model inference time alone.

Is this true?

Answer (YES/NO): NO